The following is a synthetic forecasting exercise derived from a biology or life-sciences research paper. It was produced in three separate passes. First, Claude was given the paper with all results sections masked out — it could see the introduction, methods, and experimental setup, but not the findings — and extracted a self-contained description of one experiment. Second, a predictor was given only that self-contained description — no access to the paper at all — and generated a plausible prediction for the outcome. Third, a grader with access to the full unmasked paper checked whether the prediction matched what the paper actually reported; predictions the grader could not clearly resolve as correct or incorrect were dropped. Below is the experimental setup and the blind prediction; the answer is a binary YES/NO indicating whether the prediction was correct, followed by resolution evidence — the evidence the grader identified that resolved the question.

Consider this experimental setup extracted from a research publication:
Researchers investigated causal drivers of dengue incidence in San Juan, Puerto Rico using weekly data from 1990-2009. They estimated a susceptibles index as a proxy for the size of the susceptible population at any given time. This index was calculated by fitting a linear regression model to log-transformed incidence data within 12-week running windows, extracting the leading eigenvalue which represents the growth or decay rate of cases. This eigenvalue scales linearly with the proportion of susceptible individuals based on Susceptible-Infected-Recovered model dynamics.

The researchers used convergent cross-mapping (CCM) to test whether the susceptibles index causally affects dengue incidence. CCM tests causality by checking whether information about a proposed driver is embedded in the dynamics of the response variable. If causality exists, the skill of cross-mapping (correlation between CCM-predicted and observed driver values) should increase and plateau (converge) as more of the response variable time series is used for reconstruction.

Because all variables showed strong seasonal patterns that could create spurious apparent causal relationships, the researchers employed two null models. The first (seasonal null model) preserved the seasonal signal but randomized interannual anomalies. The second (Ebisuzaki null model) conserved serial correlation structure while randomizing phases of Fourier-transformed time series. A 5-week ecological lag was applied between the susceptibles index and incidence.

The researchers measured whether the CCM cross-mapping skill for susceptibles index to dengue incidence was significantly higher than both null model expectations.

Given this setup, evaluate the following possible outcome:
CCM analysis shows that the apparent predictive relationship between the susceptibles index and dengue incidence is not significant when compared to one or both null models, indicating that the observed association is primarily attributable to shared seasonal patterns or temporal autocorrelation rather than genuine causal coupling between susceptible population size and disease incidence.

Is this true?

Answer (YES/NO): NO